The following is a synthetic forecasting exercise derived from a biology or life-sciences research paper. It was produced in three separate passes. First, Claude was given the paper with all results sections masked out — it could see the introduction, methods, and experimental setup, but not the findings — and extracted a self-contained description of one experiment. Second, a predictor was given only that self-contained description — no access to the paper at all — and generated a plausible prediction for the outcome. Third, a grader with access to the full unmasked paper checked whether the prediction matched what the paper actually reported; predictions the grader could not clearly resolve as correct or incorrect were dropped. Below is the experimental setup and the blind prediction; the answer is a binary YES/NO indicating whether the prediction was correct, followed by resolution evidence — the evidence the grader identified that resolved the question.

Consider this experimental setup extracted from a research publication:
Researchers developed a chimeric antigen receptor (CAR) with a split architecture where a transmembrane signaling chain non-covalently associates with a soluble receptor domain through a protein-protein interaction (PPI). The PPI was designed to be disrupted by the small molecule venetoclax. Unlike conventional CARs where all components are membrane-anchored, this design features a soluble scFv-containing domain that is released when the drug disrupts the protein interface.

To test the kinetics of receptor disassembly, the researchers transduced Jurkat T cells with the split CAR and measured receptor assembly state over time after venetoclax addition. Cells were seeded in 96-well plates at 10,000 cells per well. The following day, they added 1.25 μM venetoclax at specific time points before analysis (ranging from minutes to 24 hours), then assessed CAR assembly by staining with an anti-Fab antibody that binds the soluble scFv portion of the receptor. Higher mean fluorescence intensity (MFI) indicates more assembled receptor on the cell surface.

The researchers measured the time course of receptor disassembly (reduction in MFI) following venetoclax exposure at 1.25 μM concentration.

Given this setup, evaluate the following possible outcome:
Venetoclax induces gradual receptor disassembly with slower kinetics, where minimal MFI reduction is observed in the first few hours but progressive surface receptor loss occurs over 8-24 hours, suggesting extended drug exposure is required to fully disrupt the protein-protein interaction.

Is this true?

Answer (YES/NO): NO